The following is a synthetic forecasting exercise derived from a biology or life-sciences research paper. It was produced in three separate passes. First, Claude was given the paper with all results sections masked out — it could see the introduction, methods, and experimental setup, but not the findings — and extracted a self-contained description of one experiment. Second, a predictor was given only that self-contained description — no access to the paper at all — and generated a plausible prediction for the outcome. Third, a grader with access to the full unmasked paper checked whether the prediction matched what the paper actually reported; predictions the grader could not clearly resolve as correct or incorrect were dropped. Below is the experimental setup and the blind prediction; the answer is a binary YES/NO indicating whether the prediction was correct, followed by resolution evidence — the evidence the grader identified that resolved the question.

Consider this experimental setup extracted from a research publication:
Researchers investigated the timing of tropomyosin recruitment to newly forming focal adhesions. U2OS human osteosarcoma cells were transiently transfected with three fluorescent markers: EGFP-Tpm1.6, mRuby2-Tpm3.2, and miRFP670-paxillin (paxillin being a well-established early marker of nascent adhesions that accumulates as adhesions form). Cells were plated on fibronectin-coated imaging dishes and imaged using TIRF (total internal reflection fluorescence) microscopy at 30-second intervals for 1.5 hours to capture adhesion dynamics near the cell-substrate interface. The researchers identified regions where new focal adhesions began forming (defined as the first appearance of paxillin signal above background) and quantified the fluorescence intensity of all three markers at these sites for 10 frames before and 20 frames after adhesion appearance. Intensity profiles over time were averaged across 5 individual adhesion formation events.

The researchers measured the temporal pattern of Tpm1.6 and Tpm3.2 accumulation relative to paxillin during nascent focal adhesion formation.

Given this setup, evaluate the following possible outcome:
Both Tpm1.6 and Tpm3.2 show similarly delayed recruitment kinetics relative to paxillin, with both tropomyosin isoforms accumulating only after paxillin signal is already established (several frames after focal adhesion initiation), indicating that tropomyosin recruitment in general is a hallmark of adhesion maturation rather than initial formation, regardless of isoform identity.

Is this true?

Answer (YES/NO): NO